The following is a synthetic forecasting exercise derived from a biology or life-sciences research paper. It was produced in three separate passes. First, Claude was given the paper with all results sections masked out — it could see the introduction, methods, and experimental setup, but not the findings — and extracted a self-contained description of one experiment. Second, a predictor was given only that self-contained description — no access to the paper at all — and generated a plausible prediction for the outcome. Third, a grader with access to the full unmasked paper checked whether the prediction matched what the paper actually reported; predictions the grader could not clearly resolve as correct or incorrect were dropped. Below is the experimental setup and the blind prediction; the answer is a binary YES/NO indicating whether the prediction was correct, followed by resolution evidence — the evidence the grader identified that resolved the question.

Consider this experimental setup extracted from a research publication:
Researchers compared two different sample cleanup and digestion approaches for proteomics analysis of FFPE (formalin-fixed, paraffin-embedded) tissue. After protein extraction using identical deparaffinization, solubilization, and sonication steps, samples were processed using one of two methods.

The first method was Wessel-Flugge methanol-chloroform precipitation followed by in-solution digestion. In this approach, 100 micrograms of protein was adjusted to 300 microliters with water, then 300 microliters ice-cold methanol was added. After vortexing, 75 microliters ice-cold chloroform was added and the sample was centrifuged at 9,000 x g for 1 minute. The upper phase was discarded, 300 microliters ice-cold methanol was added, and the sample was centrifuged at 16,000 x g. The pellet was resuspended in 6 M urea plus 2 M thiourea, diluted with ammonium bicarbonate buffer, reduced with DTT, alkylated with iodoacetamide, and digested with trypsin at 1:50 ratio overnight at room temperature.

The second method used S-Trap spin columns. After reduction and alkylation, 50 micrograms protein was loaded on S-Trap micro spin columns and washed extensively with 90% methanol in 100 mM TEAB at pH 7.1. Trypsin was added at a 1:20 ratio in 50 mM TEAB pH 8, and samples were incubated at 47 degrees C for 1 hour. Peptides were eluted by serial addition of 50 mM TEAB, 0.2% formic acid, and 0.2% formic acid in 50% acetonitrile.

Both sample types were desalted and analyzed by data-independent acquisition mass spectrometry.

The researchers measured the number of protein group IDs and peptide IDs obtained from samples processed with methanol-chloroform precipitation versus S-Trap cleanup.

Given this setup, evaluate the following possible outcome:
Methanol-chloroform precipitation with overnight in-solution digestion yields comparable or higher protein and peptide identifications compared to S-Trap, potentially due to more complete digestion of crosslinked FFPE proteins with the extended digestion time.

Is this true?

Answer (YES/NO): NO